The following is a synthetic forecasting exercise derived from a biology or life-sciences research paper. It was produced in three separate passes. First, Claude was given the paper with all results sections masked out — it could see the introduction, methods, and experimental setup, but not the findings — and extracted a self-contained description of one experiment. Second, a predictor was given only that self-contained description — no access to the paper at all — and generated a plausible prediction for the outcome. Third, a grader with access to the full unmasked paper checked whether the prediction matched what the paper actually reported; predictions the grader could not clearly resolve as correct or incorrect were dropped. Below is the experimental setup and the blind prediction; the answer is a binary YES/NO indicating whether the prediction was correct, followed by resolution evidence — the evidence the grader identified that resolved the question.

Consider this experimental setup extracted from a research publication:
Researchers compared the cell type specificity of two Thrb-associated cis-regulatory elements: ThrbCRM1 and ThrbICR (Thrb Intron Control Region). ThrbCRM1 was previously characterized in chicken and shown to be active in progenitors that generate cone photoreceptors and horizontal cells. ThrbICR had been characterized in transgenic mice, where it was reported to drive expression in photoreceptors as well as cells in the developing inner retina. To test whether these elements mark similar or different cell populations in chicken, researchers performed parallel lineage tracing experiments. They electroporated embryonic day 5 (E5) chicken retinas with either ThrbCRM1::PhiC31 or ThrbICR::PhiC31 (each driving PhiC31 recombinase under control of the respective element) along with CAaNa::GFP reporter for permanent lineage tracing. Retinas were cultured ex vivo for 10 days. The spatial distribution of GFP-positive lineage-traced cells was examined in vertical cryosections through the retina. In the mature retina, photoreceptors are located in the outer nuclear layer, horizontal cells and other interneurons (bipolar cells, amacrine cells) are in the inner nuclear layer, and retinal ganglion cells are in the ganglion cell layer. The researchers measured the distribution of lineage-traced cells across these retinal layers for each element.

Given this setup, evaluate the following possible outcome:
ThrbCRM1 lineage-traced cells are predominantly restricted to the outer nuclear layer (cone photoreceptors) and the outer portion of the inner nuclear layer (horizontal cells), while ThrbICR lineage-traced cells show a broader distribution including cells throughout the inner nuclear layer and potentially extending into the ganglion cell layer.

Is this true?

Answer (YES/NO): NO